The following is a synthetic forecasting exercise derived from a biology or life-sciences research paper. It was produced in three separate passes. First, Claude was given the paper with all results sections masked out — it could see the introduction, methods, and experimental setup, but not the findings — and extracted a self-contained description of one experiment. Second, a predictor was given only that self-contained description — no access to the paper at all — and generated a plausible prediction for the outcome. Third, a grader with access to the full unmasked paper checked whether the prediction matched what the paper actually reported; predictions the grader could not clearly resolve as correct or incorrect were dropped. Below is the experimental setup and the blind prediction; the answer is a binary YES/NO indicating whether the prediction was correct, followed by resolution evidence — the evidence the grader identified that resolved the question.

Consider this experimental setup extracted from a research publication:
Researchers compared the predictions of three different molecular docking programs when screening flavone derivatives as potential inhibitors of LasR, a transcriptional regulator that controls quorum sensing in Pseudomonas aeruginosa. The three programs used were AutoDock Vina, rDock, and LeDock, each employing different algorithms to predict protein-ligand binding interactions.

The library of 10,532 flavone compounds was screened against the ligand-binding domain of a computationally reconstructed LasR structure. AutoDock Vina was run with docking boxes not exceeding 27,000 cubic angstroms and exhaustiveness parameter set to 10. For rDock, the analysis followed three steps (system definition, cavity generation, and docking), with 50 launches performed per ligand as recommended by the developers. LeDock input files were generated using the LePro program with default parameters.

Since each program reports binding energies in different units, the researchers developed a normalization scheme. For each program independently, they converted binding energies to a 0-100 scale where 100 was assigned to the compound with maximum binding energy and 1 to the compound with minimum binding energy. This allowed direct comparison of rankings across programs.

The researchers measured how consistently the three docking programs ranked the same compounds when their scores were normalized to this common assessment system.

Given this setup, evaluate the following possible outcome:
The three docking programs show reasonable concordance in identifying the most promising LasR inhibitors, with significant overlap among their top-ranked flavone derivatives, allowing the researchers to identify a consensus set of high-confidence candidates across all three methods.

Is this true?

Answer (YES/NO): YES